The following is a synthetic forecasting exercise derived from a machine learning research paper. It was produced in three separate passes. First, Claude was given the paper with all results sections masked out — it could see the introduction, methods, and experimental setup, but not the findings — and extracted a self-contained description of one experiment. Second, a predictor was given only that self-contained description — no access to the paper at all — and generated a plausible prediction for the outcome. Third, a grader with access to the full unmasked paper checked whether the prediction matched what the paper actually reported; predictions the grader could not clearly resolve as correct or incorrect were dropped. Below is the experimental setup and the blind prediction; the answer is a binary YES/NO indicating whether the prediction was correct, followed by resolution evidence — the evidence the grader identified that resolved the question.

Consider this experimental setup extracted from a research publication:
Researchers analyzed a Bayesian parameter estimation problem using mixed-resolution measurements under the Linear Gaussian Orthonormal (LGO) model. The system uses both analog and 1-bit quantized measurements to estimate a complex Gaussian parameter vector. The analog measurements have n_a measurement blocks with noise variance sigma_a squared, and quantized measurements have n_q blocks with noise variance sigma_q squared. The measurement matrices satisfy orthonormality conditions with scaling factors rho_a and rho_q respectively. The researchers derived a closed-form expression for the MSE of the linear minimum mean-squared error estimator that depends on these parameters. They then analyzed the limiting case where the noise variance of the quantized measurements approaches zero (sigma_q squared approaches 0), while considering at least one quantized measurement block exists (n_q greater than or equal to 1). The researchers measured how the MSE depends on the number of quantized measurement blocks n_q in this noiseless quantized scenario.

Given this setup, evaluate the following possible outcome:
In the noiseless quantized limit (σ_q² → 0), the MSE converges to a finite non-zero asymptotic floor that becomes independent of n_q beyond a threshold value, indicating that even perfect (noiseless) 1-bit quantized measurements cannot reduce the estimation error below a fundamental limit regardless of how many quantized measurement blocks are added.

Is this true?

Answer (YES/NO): YES